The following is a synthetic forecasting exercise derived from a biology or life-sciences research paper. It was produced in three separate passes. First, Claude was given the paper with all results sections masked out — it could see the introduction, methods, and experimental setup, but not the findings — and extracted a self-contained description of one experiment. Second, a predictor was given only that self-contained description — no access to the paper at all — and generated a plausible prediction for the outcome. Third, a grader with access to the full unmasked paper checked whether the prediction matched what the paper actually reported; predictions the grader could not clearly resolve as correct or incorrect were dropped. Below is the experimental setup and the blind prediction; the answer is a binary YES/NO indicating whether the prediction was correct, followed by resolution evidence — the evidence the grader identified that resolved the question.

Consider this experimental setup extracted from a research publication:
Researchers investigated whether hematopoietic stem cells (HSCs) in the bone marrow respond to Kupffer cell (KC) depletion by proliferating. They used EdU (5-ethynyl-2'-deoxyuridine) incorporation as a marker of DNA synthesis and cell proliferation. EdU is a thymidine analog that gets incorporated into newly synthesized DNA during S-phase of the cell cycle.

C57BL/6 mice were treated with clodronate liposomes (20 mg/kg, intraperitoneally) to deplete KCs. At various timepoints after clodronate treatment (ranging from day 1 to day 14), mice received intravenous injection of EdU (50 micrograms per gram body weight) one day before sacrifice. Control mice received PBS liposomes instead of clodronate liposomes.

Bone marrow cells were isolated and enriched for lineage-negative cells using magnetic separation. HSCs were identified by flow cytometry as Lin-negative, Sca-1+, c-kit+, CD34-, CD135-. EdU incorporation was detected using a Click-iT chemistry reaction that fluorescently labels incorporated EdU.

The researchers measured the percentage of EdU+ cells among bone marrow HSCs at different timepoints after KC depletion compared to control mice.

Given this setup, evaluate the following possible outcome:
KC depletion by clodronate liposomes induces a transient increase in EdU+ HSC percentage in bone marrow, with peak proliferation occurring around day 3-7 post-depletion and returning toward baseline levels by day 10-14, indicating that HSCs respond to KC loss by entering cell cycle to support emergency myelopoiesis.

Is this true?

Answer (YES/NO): YES